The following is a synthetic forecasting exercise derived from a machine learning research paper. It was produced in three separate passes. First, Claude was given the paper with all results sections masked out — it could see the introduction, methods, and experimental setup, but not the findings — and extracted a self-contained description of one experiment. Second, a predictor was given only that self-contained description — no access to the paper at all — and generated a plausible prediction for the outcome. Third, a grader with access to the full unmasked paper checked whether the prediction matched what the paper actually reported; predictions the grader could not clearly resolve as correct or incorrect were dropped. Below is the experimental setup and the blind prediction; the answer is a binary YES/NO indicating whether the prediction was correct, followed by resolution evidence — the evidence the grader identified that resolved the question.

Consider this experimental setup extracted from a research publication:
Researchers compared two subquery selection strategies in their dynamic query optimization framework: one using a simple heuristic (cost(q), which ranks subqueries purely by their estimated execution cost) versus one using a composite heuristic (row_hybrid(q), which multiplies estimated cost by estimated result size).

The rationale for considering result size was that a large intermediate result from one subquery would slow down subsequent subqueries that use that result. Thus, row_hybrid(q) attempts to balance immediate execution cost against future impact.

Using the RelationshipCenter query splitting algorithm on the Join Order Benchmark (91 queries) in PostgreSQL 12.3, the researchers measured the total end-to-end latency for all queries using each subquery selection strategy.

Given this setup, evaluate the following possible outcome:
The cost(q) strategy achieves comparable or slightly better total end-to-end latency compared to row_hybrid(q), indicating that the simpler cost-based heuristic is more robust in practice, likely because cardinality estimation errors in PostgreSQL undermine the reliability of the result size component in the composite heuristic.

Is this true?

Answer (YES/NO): NO